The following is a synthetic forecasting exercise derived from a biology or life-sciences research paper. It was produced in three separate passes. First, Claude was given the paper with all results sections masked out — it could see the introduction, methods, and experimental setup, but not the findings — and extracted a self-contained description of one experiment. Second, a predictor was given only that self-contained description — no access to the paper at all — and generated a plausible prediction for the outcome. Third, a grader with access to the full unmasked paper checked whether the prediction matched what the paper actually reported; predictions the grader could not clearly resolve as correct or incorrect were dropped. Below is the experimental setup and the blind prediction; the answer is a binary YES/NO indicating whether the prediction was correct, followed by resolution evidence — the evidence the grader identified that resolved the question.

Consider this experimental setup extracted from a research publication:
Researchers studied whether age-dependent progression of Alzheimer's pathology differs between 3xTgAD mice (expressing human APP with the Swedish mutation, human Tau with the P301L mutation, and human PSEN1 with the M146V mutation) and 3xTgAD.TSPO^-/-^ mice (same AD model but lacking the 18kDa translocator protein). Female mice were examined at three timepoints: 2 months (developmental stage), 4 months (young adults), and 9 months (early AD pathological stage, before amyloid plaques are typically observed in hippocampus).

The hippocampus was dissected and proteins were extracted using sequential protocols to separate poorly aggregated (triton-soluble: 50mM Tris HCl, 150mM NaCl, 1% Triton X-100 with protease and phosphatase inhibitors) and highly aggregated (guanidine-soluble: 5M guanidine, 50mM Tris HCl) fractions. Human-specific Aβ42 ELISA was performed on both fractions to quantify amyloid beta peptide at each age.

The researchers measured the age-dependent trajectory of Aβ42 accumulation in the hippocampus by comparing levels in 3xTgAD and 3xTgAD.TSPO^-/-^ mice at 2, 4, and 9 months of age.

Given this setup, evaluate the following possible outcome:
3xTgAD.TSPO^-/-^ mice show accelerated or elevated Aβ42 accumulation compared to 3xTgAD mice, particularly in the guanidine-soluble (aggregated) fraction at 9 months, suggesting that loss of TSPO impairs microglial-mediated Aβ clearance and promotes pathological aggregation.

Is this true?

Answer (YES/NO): NO